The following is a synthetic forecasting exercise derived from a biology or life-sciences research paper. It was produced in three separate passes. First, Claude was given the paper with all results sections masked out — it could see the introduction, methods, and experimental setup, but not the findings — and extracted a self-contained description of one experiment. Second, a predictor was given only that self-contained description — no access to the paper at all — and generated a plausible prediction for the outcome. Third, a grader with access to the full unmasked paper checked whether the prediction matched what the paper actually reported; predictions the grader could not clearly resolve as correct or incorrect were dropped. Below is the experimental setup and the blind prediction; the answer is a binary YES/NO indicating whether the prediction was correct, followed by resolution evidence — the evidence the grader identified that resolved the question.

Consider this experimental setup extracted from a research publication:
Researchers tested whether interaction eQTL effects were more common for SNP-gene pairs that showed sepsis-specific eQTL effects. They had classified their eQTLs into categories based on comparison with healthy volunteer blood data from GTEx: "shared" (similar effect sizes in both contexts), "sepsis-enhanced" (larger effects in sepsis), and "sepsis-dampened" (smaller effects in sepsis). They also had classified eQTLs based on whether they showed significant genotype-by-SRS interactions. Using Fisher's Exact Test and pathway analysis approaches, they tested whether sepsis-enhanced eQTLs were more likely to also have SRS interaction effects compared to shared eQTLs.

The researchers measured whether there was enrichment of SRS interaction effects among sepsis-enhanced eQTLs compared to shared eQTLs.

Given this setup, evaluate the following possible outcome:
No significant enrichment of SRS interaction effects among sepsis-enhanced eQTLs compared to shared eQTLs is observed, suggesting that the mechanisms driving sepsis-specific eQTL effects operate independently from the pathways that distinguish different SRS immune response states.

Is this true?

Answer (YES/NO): NO